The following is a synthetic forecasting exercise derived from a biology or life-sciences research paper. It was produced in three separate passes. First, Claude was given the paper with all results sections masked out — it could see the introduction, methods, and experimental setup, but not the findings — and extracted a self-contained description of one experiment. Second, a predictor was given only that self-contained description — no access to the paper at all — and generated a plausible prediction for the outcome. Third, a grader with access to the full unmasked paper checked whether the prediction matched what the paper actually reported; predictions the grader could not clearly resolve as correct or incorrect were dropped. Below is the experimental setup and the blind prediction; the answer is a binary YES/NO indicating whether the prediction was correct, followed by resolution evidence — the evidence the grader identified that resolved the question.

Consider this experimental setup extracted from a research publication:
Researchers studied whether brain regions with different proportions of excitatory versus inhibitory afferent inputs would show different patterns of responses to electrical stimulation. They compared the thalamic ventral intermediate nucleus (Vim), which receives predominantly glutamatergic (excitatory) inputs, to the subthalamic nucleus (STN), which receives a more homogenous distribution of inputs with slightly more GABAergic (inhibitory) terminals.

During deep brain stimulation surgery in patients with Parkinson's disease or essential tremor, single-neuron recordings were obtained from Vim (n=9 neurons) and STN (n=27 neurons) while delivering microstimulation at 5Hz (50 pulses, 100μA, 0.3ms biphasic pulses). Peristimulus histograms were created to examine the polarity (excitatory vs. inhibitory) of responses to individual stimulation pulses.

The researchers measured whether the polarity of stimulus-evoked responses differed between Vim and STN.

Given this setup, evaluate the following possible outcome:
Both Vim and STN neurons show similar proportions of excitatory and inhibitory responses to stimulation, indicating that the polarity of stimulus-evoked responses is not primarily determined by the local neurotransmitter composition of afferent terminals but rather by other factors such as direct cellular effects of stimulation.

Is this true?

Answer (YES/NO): NO